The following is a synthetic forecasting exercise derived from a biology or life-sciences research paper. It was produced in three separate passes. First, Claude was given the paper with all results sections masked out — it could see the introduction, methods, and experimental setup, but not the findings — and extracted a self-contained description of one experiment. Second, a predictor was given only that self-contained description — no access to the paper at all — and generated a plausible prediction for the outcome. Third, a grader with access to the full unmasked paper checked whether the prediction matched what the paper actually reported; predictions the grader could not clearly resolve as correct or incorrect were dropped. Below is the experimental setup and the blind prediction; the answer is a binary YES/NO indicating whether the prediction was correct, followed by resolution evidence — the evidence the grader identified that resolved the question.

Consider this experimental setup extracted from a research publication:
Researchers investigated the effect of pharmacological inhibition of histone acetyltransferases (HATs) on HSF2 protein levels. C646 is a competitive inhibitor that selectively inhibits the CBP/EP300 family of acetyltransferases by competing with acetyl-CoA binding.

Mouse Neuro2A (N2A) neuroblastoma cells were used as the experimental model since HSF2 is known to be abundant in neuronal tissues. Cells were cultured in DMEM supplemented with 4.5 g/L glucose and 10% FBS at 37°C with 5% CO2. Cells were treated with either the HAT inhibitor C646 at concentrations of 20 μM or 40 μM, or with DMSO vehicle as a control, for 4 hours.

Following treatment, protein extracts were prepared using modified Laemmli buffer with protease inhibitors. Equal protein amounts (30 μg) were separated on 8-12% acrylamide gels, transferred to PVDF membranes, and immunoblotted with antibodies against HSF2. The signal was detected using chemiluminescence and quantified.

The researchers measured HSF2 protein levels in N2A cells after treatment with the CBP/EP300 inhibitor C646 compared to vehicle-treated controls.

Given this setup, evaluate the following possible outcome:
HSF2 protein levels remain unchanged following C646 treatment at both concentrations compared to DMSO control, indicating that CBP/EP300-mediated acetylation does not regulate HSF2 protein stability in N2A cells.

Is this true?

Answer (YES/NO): NO